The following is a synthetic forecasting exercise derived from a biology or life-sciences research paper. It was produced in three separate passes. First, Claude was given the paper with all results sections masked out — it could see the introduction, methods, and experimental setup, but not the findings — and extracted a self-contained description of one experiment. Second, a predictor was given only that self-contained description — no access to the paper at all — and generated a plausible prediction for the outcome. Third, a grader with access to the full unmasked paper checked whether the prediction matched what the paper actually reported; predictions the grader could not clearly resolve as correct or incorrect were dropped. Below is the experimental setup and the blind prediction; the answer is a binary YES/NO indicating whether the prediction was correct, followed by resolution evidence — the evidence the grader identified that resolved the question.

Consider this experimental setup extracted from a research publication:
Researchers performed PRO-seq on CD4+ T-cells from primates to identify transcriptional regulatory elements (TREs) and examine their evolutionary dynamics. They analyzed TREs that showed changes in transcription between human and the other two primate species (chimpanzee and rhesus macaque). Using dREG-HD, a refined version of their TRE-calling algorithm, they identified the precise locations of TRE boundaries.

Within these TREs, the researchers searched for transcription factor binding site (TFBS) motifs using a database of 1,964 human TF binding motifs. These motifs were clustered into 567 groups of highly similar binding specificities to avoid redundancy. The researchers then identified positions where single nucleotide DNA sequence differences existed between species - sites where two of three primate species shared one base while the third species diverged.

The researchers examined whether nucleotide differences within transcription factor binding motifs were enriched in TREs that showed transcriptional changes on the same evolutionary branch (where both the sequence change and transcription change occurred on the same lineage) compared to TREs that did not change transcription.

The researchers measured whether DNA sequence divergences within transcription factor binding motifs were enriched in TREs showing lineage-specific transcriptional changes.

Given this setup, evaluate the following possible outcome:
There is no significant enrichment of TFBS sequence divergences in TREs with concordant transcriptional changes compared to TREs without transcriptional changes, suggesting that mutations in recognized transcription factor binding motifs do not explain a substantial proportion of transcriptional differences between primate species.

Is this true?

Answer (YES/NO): NO